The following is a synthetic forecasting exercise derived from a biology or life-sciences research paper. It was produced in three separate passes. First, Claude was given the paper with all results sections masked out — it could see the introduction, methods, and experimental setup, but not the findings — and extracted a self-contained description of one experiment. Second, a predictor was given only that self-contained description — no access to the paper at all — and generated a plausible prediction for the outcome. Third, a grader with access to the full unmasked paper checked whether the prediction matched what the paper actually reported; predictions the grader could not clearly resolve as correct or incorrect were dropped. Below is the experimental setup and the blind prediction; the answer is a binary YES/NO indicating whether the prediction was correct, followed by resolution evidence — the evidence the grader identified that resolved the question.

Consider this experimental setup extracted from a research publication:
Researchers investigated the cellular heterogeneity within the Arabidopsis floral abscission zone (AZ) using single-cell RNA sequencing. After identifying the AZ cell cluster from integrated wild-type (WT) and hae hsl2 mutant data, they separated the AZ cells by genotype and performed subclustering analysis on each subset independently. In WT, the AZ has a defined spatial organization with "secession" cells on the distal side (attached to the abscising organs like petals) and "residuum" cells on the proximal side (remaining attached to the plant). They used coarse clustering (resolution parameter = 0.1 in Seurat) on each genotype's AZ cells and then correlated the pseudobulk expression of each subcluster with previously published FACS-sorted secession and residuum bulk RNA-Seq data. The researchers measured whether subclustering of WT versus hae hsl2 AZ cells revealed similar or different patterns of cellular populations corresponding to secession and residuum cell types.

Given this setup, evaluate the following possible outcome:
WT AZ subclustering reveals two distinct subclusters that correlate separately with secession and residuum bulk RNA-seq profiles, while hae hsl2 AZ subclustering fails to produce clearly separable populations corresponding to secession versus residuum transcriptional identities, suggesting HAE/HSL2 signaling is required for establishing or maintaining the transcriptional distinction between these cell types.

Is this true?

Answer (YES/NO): NO